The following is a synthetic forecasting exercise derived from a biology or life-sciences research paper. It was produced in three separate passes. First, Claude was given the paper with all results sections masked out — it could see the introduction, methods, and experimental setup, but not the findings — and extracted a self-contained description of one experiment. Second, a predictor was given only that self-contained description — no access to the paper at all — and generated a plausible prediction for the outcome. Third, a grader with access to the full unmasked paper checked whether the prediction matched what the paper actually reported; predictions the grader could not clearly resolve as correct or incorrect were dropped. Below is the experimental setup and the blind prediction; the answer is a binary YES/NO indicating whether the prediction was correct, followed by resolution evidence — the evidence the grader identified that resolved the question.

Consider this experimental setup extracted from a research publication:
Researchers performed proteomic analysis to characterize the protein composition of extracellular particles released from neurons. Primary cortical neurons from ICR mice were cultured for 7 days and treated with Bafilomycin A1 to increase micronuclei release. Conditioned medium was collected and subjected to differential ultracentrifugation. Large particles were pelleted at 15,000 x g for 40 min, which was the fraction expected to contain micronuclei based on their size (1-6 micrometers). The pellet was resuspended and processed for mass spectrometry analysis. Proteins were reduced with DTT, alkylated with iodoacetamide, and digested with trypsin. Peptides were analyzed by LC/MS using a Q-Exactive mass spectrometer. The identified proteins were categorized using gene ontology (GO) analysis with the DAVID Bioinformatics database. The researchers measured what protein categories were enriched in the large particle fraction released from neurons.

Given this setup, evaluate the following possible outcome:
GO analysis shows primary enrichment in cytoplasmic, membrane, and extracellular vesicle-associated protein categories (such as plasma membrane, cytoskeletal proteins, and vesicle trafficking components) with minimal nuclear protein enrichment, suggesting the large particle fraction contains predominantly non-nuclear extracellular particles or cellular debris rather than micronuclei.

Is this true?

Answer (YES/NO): NO